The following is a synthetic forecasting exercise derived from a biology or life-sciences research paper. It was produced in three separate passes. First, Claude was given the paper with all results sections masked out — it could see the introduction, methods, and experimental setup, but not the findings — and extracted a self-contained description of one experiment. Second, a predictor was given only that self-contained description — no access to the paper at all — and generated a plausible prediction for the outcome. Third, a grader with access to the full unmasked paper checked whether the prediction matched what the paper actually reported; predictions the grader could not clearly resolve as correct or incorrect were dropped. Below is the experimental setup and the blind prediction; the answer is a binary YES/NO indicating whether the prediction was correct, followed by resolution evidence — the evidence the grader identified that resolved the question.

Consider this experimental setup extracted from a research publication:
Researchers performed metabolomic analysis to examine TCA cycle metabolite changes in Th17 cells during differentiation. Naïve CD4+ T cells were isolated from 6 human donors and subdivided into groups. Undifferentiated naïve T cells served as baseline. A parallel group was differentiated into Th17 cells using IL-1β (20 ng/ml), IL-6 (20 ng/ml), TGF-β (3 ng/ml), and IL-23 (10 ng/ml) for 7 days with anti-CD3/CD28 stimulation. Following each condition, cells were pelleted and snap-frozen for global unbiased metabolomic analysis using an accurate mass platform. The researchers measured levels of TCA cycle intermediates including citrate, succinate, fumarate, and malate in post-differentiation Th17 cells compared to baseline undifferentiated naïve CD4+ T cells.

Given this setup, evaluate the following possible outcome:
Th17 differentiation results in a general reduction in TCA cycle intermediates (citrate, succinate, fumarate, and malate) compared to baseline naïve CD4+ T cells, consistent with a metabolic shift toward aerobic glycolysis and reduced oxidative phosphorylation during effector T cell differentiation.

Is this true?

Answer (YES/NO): NO